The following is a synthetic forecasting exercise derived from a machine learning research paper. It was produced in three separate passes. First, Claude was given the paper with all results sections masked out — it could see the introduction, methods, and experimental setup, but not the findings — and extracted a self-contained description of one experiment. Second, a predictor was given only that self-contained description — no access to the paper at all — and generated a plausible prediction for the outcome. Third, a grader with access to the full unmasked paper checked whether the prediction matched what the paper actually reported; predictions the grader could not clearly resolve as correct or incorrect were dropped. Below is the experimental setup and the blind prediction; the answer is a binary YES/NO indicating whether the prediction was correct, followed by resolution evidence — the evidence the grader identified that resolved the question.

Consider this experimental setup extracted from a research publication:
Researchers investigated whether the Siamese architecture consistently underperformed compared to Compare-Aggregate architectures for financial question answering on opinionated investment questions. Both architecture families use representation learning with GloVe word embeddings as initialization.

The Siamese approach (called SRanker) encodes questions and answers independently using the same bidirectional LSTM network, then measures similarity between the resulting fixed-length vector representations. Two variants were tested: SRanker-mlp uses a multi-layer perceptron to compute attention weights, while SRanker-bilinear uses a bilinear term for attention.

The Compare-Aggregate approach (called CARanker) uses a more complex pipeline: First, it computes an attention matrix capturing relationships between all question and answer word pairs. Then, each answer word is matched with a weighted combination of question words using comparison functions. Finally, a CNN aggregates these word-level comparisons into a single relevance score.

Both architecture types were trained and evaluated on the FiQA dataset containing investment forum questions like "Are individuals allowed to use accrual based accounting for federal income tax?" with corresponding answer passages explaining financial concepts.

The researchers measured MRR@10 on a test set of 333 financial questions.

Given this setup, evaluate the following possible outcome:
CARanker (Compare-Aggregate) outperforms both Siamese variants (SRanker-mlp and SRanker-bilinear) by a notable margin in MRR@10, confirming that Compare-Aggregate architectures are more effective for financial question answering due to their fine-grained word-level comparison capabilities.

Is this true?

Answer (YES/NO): NO